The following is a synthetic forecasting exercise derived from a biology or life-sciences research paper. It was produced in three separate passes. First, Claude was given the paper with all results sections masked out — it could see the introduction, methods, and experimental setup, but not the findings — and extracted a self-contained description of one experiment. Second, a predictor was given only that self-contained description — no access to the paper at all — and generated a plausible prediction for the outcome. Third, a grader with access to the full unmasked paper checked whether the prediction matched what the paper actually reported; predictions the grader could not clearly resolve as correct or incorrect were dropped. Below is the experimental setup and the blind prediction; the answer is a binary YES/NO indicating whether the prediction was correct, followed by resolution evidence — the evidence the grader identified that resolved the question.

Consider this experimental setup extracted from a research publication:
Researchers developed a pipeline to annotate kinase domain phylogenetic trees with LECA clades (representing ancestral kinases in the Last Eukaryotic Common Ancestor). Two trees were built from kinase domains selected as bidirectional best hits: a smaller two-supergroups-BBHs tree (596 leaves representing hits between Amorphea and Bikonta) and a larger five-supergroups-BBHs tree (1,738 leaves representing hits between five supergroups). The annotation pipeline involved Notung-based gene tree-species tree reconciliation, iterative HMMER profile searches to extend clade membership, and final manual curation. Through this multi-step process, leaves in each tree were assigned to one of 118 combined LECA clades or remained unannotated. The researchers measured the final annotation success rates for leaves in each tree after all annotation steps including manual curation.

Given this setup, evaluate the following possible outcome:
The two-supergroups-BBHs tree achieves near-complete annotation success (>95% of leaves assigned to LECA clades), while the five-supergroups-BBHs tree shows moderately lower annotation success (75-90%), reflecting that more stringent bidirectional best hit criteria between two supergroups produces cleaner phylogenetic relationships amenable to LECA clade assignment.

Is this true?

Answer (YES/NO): NO